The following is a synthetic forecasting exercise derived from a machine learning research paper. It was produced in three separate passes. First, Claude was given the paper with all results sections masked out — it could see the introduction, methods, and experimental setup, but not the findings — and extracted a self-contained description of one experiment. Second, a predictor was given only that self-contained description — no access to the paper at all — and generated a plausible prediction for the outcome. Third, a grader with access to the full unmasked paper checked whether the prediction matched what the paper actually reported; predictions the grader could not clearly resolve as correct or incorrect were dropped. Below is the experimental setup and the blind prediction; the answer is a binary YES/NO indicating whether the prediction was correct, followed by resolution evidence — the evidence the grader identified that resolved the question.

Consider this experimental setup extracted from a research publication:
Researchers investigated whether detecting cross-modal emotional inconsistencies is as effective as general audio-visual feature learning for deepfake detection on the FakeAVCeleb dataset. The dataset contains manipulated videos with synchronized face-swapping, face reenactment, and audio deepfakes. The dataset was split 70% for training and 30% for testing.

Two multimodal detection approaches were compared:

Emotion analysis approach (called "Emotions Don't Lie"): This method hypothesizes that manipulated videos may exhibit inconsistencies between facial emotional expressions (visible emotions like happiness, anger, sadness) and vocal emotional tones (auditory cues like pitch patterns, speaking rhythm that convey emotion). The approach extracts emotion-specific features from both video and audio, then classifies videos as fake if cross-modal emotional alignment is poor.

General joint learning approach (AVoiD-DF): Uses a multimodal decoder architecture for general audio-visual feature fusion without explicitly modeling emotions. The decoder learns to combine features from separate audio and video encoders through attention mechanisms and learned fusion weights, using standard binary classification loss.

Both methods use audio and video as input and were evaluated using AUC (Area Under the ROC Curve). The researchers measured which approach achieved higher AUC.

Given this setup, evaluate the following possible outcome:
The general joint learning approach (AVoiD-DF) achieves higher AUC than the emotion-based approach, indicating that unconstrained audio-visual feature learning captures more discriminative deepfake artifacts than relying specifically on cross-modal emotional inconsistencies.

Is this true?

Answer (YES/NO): YES